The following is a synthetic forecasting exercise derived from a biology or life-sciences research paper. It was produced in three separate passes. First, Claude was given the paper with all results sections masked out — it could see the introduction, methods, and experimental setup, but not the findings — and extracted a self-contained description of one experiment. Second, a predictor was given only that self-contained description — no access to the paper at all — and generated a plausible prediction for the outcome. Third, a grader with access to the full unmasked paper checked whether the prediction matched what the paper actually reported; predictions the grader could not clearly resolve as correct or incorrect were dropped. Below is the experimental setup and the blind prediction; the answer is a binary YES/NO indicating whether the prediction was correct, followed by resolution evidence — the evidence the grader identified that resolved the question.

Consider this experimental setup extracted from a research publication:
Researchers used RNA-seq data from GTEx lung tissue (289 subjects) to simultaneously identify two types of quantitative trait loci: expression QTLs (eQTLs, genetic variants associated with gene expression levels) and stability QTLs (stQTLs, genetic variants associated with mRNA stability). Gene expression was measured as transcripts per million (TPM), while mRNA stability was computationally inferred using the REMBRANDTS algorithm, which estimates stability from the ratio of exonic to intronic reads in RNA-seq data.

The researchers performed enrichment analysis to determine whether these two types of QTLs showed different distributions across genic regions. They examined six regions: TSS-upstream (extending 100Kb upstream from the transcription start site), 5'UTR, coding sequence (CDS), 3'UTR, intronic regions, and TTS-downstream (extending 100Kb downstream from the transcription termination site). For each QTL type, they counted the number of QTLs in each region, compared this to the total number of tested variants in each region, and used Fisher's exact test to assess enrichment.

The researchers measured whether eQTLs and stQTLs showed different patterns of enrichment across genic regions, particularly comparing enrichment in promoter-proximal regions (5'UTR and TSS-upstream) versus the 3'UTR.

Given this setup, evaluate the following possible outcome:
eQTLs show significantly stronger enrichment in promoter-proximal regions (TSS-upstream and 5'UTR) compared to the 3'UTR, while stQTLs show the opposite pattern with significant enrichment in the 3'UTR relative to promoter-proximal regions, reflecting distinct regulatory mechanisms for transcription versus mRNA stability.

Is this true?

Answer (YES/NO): NO